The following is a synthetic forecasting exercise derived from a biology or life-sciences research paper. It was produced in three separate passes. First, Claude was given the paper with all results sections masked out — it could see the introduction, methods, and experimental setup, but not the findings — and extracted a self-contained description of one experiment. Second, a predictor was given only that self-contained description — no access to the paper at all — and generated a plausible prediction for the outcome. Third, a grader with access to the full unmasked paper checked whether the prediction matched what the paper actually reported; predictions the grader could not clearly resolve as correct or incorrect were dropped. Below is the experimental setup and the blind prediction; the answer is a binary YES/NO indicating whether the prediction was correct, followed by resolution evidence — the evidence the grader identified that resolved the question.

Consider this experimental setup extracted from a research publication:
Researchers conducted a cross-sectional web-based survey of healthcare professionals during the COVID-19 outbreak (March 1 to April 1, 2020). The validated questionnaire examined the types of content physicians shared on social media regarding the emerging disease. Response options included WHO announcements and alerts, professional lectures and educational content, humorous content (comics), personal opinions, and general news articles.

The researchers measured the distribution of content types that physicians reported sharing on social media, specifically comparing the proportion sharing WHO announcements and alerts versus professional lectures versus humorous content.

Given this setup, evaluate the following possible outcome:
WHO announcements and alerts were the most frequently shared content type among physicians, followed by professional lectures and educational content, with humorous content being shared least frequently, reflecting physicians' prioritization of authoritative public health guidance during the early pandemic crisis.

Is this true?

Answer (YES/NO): YES